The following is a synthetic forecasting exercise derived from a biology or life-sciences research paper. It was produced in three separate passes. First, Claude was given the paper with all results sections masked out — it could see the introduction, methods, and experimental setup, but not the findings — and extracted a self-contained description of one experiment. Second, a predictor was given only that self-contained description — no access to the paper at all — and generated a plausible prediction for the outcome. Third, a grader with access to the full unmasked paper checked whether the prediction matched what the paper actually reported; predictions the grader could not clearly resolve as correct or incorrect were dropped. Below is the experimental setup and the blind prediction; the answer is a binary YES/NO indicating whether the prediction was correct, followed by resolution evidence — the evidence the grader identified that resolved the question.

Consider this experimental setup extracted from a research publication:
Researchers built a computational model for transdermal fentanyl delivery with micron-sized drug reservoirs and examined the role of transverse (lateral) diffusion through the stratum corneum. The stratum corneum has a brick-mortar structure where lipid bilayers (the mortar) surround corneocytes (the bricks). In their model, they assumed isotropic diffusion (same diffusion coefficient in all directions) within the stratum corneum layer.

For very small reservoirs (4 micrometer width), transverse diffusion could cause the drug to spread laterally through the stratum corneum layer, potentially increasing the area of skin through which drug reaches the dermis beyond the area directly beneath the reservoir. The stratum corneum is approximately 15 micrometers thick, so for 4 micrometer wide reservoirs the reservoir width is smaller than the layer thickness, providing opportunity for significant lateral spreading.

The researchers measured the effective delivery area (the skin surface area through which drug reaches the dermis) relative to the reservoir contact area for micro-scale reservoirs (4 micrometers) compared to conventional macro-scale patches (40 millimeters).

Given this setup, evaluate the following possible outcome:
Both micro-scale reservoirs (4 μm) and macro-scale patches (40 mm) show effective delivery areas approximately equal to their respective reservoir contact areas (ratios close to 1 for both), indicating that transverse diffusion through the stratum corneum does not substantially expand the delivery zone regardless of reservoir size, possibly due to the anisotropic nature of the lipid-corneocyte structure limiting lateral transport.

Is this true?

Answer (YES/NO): NO